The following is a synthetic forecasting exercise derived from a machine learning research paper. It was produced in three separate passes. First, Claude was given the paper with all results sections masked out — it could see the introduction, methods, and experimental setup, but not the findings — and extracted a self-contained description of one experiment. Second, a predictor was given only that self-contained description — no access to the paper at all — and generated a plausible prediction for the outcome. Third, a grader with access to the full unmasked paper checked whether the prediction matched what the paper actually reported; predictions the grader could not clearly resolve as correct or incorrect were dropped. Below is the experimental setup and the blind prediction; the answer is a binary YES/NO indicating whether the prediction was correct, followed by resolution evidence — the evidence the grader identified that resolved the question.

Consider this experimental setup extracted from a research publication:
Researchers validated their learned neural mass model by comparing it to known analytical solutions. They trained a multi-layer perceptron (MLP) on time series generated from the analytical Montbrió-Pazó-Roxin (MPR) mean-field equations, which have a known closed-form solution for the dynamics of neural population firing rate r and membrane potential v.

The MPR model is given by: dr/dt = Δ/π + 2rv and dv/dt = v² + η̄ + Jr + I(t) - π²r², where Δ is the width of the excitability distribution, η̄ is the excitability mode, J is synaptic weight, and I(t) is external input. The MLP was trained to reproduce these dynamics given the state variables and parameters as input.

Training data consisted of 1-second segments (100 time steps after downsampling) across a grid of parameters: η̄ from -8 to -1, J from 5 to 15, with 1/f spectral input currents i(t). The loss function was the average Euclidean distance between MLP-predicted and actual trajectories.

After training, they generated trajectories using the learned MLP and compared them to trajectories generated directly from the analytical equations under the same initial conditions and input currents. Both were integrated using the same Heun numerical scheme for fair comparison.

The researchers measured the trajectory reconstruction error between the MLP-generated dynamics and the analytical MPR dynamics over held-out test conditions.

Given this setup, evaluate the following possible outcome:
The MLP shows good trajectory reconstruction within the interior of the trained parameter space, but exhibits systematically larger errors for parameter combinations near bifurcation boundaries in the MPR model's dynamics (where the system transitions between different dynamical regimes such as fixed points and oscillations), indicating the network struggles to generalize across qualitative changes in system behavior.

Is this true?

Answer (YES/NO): NO